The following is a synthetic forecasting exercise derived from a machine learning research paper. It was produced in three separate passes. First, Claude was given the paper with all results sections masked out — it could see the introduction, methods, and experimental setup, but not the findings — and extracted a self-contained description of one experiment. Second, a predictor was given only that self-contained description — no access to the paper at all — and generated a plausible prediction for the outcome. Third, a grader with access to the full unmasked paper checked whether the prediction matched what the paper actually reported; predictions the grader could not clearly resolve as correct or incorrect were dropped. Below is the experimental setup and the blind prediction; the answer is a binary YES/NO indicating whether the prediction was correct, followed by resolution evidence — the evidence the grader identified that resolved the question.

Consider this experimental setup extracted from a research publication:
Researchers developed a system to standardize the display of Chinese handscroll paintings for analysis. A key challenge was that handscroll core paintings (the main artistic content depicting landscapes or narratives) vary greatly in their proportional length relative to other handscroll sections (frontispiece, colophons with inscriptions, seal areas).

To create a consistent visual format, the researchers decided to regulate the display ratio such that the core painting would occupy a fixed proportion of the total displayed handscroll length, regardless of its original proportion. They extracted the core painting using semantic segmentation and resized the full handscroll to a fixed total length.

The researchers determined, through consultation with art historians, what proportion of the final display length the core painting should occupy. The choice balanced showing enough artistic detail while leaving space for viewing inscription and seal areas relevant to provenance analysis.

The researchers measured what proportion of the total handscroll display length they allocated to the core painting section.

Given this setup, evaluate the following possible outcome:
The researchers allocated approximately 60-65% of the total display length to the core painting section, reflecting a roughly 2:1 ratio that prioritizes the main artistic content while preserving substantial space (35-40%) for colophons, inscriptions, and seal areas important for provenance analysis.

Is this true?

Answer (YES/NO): NO